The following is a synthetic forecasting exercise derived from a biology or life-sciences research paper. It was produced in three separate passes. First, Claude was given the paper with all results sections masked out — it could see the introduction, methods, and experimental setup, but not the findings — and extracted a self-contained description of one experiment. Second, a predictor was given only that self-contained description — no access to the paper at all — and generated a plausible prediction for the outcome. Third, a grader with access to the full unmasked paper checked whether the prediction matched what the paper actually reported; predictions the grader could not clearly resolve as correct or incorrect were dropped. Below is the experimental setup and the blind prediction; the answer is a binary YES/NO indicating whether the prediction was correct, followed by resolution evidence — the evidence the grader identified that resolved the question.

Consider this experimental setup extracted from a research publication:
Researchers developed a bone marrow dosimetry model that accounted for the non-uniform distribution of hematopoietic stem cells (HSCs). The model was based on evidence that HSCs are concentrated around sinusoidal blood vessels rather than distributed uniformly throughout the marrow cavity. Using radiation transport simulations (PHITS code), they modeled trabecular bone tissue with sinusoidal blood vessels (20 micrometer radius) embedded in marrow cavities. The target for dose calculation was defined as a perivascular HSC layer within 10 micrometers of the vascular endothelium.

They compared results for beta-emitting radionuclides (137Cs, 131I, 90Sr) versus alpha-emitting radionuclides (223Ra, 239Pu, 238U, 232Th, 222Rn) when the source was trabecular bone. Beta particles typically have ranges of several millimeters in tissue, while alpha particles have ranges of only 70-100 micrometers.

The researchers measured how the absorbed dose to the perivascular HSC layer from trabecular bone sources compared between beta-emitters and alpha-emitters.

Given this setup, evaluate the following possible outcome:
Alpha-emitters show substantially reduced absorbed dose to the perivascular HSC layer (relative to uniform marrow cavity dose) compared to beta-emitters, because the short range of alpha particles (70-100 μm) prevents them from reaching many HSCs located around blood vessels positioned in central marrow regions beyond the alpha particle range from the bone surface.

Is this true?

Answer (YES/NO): YES